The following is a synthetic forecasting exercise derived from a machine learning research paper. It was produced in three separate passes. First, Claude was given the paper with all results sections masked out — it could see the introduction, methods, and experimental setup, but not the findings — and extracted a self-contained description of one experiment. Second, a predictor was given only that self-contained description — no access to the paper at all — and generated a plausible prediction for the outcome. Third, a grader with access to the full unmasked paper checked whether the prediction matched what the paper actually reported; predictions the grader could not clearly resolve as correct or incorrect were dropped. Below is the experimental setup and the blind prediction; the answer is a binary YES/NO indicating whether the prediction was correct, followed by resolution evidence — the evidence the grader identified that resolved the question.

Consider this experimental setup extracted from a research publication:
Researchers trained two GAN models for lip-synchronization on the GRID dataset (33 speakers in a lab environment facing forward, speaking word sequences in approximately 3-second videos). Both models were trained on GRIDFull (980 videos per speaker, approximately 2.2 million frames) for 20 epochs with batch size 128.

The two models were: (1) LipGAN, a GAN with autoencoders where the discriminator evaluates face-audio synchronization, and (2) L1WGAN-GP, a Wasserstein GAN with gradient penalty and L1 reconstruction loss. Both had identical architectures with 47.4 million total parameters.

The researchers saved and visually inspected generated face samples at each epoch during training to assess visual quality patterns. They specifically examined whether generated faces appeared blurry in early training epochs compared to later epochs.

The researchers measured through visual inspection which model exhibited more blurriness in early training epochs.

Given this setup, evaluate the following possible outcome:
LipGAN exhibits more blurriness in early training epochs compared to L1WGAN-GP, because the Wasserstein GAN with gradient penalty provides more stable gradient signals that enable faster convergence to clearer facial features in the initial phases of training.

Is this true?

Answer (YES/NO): NO